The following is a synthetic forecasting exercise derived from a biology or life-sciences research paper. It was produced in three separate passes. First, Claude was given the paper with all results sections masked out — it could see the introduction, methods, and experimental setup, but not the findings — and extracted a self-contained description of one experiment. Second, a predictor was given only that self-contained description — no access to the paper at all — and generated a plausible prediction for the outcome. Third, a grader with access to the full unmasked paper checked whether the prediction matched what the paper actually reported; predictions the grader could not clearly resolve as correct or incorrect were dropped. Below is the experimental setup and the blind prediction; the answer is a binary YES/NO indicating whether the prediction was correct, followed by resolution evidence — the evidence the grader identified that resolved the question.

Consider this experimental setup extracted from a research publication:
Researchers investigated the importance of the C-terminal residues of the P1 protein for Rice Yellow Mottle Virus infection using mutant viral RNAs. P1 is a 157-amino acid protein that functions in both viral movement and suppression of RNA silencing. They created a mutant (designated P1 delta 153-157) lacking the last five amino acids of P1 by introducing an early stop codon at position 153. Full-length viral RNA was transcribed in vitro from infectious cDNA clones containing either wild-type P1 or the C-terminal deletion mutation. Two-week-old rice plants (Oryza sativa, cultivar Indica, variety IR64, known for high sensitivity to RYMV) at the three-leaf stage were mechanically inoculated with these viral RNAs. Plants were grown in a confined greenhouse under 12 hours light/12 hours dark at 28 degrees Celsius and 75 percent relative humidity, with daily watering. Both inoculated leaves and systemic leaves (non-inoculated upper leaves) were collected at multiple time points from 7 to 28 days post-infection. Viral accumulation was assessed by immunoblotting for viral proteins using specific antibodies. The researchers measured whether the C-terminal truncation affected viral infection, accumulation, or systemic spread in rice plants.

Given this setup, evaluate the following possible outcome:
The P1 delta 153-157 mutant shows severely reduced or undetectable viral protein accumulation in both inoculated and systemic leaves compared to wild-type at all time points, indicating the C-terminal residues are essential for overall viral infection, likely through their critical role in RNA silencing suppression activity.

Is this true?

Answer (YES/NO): NO